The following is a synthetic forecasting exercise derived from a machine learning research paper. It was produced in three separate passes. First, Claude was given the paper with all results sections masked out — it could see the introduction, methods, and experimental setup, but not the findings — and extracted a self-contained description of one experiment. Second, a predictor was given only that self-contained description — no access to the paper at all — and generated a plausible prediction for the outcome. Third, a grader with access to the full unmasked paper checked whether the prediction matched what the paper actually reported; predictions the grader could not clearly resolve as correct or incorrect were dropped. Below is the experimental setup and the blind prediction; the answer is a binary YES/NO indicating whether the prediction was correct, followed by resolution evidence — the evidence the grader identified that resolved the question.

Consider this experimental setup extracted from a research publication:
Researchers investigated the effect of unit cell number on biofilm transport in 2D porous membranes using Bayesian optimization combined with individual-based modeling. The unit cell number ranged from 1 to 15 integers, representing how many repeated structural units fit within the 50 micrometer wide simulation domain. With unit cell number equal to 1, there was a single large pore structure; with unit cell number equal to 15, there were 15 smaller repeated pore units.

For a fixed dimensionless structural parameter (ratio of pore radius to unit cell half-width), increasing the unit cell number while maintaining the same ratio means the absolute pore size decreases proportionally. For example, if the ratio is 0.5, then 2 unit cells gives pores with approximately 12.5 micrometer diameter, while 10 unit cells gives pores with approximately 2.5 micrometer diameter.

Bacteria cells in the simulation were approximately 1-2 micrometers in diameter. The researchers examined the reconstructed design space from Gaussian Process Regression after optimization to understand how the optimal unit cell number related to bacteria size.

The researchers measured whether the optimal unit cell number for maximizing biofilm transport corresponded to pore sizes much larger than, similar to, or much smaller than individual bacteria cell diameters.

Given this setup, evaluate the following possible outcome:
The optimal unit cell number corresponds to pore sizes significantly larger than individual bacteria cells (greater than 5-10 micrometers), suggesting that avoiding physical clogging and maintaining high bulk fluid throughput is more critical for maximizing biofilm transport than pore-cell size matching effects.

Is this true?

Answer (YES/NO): NO